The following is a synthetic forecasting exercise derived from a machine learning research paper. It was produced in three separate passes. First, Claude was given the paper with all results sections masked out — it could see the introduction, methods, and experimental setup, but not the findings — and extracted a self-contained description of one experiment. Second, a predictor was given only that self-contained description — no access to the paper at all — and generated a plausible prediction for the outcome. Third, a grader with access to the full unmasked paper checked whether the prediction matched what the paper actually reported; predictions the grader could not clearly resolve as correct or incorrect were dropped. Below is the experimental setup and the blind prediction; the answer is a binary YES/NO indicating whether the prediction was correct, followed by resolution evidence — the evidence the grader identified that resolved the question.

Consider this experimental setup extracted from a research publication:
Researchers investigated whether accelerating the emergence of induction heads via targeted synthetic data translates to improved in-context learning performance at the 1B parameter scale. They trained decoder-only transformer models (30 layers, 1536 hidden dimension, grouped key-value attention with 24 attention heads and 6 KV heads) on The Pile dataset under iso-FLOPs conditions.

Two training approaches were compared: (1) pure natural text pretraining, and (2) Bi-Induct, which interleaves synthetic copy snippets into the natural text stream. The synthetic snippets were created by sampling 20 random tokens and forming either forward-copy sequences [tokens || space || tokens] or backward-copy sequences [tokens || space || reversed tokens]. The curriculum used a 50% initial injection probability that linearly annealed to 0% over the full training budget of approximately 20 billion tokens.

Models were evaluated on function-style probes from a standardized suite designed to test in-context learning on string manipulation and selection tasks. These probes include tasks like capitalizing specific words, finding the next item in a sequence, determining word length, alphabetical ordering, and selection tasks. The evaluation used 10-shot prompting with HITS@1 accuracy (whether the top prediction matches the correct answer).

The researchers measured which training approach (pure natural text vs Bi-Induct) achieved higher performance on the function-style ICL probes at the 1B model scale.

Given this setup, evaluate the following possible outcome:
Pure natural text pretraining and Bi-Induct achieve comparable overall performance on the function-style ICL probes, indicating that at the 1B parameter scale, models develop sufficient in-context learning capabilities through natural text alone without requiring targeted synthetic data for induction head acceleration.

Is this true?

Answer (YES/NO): NO